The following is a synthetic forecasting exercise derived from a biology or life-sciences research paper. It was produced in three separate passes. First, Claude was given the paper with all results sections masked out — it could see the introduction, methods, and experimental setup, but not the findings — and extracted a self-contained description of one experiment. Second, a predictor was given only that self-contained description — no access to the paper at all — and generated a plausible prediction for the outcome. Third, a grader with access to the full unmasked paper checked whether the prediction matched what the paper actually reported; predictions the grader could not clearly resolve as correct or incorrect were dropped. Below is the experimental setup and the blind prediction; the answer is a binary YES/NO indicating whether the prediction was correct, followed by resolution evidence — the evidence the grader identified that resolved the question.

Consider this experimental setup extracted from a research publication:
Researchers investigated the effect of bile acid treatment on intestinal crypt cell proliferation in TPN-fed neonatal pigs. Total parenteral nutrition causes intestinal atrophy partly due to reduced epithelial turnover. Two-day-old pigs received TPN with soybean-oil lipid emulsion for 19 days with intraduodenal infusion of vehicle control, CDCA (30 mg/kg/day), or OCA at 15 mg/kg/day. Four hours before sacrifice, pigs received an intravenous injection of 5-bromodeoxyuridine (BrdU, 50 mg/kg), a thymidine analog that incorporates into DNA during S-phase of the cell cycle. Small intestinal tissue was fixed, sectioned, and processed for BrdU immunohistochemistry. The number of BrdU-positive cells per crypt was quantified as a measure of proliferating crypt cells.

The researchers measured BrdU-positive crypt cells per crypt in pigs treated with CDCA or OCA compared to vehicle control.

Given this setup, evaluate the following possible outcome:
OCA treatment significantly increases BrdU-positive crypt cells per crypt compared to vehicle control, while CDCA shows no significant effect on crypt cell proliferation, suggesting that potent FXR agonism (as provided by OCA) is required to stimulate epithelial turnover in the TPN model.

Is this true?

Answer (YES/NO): NO